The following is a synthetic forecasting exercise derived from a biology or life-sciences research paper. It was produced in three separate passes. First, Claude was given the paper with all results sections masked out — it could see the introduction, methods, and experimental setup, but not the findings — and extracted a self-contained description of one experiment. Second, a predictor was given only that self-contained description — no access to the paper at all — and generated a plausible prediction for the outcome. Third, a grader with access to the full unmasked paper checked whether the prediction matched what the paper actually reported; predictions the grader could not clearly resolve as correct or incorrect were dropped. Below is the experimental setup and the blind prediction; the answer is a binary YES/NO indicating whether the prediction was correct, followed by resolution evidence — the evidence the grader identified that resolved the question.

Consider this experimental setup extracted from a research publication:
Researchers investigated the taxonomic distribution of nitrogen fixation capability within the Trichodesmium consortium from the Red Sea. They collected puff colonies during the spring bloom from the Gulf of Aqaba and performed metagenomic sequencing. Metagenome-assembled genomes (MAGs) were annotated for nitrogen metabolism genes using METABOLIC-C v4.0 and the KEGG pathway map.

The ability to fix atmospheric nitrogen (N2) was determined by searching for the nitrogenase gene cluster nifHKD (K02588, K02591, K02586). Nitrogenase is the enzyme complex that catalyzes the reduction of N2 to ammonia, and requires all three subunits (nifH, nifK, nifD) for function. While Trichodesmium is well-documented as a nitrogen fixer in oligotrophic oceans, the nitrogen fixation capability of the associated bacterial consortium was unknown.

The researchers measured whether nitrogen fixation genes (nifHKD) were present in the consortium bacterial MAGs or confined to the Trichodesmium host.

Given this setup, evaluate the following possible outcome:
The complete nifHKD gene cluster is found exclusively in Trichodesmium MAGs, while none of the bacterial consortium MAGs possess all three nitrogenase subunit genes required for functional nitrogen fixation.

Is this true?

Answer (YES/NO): YES